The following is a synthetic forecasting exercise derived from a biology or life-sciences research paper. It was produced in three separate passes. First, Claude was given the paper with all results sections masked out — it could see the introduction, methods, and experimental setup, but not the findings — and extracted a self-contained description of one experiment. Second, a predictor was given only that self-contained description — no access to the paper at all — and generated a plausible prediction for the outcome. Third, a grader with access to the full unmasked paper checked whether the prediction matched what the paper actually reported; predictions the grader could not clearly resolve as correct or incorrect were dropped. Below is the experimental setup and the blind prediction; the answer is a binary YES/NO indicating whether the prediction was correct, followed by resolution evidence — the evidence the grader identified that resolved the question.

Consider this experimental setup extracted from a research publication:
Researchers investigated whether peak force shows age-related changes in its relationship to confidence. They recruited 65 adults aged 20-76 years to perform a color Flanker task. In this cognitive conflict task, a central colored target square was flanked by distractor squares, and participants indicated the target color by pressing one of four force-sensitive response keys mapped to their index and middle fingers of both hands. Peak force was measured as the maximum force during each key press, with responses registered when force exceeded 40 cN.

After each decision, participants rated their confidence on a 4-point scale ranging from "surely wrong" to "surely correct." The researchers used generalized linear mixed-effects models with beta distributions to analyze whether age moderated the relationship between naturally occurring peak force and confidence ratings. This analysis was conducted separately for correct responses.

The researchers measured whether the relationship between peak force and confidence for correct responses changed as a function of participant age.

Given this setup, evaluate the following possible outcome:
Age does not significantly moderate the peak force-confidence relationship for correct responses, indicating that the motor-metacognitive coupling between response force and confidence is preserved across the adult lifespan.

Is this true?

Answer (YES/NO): NO